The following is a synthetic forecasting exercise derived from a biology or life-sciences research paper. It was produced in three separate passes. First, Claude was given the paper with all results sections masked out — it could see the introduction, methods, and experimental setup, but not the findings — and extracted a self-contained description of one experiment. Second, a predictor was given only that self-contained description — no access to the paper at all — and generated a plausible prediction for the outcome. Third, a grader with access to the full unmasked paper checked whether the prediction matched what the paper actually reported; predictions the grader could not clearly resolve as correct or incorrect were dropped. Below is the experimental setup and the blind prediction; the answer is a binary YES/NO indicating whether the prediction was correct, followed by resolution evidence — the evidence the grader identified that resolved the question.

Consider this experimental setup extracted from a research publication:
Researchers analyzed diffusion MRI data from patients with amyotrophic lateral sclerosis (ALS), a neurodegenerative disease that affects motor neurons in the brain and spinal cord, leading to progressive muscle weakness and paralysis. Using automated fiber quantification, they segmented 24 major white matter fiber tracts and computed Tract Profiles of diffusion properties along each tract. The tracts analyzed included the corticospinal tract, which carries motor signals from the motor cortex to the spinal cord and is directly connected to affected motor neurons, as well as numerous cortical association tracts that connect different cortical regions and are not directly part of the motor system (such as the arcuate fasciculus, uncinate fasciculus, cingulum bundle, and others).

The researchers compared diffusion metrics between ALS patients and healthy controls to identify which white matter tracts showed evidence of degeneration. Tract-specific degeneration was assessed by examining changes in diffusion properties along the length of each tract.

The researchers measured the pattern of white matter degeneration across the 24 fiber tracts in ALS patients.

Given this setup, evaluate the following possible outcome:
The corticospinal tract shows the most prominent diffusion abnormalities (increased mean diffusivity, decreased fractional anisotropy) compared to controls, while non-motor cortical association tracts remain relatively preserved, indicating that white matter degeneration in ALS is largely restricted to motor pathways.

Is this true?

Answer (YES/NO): YES